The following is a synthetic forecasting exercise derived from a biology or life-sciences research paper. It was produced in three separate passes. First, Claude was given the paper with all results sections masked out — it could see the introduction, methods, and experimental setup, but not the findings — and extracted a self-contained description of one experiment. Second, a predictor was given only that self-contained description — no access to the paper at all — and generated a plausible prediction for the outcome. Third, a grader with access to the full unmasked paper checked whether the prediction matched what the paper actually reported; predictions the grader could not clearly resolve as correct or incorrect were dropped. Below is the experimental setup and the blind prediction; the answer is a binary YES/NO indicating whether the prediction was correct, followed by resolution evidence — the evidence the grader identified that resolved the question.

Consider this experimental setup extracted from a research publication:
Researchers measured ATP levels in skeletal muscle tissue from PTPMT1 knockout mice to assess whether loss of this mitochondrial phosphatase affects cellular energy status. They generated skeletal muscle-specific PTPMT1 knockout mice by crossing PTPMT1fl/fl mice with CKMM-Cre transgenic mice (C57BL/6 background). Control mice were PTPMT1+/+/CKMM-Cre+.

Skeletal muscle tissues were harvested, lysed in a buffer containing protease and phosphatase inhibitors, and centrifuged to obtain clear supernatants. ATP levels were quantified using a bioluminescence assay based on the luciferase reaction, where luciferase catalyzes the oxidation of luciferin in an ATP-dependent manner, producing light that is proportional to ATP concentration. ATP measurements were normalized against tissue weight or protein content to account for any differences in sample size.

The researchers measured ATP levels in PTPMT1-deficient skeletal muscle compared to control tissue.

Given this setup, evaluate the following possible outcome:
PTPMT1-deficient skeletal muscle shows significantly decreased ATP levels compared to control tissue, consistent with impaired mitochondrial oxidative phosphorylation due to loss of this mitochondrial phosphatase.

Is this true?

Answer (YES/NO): NO